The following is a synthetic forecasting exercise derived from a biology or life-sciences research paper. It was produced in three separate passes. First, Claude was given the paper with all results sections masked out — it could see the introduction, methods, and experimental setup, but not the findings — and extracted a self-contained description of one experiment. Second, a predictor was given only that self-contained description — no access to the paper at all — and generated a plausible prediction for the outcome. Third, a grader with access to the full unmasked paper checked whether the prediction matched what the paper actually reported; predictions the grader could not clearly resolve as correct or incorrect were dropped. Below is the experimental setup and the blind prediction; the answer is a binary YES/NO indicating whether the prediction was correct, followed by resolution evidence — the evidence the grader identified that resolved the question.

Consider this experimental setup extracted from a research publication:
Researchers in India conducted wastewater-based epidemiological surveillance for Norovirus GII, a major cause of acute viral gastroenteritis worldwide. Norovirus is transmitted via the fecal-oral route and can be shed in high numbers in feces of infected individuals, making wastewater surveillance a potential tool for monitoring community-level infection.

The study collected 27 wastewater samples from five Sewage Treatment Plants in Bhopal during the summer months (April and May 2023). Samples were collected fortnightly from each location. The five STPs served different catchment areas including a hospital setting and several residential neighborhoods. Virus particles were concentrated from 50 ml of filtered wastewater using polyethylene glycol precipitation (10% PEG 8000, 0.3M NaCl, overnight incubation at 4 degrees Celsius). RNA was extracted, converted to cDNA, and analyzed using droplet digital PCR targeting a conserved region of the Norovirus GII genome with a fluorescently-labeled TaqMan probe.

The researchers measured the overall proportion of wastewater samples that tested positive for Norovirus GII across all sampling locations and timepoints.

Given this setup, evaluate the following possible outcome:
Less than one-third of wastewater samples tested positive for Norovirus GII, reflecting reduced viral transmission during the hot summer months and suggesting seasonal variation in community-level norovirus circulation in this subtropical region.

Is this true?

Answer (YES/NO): NO